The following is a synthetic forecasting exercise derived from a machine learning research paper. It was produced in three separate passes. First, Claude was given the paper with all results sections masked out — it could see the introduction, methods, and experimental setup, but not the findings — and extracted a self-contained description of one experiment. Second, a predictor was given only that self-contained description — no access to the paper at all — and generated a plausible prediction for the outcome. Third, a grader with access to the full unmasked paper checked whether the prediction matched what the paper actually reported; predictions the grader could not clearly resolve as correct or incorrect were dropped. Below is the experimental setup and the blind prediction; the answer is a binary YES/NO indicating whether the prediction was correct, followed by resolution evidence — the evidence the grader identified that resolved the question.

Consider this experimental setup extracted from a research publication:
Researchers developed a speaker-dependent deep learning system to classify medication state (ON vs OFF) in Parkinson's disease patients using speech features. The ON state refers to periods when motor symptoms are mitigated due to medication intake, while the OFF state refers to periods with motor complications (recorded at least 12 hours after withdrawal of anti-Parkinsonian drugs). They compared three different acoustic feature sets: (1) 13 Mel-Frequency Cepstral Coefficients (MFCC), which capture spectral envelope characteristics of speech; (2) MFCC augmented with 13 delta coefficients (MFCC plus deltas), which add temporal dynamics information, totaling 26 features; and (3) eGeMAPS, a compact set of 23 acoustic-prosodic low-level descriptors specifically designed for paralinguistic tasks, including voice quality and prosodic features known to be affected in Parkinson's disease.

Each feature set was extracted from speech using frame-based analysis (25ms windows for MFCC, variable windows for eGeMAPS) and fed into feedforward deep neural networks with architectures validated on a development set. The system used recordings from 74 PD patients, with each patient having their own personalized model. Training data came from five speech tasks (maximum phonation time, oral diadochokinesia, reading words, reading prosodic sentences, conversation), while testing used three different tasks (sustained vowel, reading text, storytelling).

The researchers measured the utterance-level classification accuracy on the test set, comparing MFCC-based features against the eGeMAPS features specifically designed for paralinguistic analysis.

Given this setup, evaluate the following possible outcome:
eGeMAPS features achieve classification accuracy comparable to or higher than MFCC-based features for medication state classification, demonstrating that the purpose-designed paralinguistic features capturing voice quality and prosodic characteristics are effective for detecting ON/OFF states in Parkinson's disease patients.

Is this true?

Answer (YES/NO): NO